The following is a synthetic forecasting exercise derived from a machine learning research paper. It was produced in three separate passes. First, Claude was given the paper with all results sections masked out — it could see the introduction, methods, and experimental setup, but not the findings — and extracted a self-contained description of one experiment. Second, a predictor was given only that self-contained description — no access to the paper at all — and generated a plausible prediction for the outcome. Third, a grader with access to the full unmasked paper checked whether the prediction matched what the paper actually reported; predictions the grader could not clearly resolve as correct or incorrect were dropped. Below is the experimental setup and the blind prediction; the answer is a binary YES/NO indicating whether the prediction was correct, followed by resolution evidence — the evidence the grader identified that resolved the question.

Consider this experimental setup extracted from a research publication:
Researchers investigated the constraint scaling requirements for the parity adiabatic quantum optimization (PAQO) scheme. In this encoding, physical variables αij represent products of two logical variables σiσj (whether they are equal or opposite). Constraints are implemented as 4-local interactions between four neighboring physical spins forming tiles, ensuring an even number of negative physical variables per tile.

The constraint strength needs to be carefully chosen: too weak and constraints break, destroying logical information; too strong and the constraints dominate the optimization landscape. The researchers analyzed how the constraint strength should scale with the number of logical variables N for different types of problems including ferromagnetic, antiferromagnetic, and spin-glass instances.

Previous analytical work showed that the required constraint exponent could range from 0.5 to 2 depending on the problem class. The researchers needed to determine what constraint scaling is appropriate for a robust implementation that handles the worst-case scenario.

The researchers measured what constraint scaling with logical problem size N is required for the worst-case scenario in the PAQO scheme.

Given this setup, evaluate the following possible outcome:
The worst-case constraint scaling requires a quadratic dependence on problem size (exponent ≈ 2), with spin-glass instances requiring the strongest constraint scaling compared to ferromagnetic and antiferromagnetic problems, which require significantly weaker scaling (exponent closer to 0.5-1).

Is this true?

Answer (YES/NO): NO